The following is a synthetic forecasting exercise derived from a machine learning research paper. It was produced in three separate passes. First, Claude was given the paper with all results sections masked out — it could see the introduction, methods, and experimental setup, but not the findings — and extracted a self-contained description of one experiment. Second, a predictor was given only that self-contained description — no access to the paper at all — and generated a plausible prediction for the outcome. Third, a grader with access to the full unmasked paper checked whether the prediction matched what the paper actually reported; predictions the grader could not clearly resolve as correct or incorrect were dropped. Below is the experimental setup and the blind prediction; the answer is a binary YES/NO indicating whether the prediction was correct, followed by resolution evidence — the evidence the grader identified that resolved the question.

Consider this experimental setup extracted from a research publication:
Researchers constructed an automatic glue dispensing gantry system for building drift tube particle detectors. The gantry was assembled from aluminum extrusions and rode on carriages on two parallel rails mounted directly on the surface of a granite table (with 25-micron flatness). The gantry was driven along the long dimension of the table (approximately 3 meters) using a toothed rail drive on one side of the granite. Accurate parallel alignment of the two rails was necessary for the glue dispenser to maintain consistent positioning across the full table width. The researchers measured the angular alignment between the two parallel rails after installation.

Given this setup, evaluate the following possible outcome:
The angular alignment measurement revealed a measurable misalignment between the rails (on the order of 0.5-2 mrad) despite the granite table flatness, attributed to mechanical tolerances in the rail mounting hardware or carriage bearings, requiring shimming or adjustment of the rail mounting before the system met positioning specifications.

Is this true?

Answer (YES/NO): NO